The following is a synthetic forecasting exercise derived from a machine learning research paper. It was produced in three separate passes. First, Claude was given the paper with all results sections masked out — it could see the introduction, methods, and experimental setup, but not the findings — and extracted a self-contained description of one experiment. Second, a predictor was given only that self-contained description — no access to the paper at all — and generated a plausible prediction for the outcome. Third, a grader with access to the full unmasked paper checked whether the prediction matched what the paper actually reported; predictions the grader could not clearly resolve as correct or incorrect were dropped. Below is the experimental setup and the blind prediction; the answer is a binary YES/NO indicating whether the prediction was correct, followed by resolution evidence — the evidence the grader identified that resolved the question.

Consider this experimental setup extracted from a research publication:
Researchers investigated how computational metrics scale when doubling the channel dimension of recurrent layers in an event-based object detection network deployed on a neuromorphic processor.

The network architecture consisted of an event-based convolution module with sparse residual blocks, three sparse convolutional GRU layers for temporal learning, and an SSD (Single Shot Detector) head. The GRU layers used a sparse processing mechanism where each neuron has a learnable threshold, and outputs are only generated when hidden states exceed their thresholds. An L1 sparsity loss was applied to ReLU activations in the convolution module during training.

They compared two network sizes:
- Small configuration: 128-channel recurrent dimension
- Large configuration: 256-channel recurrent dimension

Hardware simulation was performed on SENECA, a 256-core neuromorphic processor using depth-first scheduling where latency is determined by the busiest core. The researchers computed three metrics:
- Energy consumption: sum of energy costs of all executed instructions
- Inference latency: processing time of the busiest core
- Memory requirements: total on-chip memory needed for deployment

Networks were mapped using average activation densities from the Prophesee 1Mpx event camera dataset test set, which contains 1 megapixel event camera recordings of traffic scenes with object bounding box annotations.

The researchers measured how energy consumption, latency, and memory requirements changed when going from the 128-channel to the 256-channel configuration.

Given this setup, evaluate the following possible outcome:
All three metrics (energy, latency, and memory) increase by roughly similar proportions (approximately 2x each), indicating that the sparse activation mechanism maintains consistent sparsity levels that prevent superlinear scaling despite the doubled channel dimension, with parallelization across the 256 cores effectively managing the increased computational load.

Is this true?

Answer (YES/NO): NO